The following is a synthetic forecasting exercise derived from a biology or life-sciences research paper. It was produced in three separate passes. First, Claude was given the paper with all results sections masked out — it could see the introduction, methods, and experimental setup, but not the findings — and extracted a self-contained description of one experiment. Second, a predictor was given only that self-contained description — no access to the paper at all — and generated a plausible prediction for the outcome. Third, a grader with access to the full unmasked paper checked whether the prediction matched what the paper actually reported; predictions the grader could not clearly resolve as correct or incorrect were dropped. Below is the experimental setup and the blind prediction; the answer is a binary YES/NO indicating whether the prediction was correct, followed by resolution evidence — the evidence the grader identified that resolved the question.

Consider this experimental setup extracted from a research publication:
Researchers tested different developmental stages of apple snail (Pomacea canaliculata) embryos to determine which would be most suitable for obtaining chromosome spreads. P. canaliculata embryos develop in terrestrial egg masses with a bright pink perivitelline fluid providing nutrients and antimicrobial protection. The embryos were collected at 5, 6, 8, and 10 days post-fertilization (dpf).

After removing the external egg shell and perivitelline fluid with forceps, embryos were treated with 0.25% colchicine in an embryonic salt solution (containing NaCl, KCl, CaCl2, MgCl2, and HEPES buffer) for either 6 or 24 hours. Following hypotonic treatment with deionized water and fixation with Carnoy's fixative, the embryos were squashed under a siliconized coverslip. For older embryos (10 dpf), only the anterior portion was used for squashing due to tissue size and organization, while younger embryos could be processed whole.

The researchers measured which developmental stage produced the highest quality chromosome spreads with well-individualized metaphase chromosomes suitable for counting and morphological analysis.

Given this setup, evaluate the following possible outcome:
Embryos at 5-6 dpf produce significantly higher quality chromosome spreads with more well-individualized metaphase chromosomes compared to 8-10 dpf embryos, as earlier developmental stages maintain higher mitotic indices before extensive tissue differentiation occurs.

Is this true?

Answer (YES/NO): NO